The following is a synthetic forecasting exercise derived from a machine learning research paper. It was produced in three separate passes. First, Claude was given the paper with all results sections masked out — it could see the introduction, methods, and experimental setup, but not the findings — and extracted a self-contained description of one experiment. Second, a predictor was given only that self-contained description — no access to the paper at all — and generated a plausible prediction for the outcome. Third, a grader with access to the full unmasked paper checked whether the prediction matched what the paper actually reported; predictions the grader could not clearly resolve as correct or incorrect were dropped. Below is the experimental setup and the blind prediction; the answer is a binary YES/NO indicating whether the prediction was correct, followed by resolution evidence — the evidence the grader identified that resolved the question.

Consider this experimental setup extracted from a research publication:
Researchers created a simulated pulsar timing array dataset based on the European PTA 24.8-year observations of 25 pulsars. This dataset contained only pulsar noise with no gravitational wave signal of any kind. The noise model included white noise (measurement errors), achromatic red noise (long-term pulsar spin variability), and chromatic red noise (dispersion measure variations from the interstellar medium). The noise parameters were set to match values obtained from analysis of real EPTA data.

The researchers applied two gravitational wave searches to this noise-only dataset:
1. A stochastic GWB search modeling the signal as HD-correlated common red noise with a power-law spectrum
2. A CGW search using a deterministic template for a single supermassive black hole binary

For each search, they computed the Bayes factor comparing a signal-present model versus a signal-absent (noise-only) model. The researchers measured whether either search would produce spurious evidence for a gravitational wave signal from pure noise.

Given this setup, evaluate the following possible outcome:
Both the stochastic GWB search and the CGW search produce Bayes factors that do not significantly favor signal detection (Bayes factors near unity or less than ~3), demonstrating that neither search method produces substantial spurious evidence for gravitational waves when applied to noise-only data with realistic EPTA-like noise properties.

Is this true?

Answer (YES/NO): YES